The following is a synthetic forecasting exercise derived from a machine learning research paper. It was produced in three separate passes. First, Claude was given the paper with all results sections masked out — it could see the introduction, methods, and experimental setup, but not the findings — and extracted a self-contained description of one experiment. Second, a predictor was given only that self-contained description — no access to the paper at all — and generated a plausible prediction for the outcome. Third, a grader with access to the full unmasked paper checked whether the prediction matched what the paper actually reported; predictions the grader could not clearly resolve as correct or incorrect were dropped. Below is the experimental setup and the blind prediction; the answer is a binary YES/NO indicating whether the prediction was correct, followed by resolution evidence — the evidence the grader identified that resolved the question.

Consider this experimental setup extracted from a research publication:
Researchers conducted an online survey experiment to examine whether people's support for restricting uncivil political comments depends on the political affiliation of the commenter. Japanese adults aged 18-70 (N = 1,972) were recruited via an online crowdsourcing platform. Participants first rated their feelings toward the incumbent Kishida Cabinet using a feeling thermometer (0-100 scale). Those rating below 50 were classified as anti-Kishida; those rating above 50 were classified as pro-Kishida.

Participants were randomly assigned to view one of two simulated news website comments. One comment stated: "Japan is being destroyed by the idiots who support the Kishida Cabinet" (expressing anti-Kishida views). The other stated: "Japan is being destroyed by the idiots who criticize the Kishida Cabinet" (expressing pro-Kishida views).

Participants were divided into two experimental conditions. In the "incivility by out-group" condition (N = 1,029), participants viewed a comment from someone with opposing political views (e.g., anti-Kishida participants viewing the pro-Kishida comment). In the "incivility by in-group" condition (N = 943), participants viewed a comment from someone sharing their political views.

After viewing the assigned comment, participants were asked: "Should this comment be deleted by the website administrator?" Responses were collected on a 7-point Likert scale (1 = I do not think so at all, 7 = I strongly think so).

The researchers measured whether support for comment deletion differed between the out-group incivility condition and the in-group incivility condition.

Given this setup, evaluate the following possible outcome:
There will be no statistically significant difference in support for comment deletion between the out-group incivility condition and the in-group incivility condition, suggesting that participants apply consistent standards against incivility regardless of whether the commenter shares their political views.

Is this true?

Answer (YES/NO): NO